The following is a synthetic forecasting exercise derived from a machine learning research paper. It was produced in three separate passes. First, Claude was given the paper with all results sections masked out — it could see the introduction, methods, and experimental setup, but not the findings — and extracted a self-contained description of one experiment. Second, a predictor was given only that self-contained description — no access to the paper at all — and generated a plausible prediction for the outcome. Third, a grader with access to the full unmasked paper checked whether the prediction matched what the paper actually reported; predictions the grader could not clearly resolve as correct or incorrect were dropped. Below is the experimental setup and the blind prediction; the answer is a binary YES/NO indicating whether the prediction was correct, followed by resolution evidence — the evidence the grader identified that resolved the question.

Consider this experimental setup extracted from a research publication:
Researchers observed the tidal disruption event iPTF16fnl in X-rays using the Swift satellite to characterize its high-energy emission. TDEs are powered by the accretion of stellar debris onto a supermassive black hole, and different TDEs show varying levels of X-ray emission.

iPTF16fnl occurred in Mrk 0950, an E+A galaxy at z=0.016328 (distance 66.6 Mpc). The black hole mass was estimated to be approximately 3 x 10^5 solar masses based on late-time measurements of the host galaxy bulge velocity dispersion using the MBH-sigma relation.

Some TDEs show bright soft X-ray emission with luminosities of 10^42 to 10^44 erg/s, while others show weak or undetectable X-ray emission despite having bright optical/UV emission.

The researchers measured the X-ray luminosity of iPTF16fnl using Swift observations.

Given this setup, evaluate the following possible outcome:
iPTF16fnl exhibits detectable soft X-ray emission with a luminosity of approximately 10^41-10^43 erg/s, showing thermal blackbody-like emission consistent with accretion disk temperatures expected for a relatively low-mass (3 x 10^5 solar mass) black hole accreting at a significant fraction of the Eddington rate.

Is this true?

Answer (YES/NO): NO